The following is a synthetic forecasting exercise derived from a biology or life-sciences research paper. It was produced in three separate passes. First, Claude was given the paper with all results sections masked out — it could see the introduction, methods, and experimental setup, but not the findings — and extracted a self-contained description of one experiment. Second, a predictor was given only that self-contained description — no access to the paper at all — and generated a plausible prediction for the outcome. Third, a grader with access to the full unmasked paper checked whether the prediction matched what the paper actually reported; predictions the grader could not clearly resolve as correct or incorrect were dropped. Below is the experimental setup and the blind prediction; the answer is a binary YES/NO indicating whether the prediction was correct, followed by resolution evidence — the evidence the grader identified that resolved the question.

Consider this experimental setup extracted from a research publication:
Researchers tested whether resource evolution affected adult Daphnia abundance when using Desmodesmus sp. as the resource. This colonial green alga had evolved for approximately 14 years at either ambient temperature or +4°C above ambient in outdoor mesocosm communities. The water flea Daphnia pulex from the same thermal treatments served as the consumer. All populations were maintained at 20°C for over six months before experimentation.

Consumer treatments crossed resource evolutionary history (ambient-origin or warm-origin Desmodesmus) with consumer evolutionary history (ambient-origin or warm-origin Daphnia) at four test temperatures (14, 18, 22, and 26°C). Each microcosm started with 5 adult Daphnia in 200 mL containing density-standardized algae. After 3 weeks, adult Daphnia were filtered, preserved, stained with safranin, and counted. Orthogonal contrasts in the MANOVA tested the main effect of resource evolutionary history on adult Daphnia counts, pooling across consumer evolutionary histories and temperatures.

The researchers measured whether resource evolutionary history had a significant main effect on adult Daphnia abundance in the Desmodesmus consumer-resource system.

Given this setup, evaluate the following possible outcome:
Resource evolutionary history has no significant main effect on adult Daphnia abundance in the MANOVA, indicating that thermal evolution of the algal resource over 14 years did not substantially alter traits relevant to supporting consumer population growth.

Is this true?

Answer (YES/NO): YES